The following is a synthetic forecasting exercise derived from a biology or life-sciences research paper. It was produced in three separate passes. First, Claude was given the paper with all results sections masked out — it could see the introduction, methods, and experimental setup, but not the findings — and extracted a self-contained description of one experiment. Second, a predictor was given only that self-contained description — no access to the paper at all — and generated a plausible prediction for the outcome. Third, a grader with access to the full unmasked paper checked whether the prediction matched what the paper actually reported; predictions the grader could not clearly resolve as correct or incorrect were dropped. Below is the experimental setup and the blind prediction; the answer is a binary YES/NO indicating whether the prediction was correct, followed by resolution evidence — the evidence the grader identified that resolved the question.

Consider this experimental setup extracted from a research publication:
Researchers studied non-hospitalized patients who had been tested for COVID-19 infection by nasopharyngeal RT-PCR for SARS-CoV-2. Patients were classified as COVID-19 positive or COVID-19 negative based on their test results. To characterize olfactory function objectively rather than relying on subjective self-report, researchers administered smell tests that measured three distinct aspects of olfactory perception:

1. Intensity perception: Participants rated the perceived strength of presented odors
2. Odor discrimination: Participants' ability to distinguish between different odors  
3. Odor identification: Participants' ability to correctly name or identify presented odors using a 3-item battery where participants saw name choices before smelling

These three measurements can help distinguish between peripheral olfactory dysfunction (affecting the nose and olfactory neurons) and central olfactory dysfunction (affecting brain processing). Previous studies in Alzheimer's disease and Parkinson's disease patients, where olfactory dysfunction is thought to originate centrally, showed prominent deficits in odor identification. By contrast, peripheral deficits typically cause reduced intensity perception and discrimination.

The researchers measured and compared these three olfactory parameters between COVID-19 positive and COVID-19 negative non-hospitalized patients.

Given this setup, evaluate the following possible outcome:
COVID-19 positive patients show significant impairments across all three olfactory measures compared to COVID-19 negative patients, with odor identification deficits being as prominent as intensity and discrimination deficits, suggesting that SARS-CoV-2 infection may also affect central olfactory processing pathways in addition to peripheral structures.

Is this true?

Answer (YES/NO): NO